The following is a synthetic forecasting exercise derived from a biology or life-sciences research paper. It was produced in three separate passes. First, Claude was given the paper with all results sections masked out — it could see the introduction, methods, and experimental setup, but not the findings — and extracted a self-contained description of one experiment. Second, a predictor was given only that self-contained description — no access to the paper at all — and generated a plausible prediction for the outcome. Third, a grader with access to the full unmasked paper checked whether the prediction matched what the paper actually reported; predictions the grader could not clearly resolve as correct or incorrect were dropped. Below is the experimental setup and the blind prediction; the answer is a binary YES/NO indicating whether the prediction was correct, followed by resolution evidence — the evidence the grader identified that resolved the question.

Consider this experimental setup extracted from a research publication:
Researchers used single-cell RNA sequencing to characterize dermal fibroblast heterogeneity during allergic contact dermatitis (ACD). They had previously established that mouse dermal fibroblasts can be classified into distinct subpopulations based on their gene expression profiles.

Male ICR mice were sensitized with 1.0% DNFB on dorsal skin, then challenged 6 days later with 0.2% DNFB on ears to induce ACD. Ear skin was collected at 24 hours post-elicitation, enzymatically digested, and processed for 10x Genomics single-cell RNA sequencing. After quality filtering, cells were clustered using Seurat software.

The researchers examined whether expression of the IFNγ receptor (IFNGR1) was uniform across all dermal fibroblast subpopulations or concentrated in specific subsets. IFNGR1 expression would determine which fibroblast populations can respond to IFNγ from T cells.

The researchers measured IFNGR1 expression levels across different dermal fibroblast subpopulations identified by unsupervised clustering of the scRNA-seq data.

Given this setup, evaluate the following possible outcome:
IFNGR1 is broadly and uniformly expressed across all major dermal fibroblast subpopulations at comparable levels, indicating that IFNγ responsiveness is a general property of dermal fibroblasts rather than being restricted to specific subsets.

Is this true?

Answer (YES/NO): NO